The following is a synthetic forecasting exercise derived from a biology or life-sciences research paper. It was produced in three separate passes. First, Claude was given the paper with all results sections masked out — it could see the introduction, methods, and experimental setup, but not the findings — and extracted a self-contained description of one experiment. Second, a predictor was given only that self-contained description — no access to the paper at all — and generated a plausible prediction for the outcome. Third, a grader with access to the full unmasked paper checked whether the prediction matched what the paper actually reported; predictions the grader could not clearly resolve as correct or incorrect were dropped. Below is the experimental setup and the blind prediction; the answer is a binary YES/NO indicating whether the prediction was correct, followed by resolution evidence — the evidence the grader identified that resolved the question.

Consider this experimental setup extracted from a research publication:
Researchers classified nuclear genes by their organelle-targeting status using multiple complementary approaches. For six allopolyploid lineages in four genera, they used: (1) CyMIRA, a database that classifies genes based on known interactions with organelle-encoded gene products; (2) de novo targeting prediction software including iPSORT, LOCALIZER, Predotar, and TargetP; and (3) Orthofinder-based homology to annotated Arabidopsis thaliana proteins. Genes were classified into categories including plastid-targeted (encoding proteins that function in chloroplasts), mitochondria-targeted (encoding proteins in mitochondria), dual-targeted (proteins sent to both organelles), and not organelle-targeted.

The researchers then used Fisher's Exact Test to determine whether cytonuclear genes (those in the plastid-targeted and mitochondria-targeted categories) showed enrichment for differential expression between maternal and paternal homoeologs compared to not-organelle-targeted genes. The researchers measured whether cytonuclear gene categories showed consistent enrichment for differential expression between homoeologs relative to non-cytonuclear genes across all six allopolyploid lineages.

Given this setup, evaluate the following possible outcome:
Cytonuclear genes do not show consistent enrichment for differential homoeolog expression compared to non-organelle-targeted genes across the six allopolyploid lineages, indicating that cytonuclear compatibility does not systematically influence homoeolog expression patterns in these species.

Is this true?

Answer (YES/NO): YES